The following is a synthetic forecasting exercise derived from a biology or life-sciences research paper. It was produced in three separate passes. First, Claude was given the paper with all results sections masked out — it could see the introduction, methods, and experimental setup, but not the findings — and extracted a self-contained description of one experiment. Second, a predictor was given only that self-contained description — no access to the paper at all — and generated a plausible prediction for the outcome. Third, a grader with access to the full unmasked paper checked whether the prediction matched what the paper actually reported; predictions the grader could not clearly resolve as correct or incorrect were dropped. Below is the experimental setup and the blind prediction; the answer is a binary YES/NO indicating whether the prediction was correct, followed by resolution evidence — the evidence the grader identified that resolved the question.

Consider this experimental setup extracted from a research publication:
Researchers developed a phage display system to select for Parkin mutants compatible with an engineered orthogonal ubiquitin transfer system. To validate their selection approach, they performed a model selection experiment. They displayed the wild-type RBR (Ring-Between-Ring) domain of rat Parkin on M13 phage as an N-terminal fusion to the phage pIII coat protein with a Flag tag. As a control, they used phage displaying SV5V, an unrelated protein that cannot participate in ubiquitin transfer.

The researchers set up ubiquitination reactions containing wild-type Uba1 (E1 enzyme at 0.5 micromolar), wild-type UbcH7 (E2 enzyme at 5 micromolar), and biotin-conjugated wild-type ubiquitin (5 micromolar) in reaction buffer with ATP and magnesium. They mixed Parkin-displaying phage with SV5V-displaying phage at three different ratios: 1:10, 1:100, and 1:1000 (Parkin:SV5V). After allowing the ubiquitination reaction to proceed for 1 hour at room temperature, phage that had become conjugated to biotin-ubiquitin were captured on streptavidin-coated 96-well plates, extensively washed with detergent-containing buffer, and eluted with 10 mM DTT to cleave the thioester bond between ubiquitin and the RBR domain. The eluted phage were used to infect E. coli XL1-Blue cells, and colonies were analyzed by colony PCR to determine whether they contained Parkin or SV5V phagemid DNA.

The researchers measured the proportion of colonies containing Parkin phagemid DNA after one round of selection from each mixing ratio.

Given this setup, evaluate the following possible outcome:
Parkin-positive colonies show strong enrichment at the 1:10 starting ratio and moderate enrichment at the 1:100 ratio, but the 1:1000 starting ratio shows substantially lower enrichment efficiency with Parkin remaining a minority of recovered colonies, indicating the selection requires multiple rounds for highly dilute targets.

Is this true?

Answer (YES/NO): NO